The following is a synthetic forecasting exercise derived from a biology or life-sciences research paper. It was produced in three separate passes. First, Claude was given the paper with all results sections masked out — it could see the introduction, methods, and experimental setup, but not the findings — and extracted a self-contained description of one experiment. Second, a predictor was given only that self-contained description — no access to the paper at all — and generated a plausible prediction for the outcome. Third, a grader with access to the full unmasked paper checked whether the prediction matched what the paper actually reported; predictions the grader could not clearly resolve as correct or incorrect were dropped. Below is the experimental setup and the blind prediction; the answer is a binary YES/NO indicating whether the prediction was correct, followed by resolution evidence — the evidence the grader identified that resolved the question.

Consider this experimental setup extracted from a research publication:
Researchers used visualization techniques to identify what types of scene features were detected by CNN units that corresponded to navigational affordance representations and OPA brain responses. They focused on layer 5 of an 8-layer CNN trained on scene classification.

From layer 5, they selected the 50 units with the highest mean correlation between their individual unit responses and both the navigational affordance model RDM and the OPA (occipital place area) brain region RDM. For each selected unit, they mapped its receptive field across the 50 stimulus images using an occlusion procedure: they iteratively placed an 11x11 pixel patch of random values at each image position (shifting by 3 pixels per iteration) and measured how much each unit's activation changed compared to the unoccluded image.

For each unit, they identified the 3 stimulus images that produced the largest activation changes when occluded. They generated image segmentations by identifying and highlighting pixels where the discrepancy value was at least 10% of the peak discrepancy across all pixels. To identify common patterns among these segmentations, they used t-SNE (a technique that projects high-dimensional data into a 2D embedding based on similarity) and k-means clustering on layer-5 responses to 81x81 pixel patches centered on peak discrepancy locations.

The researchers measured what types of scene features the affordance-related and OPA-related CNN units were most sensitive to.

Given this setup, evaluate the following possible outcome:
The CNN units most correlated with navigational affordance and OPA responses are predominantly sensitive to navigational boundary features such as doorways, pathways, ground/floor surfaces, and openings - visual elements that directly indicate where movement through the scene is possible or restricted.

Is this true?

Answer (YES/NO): NO